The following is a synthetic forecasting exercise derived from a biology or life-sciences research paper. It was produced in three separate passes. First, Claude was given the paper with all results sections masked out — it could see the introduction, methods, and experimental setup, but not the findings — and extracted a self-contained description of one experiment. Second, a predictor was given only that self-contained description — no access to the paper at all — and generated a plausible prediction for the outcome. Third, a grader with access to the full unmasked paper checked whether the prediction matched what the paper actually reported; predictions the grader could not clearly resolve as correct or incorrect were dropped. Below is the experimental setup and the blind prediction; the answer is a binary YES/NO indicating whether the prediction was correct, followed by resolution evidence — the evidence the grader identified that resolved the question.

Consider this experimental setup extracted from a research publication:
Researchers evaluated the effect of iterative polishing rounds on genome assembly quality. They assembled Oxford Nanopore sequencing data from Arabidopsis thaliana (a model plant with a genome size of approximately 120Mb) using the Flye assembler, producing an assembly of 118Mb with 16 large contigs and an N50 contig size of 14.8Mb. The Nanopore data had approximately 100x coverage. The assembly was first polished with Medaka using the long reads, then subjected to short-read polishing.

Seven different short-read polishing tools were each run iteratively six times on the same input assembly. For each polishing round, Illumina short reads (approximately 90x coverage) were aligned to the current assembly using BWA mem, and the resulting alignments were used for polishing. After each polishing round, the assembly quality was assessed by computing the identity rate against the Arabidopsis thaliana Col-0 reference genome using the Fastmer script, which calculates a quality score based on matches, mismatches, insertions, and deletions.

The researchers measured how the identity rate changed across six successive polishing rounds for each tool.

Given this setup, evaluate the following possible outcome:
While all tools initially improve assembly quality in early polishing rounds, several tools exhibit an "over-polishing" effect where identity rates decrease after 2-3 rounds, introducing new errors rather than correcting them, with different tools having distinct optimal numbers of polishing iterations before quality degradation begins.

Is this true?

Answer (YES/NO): NO